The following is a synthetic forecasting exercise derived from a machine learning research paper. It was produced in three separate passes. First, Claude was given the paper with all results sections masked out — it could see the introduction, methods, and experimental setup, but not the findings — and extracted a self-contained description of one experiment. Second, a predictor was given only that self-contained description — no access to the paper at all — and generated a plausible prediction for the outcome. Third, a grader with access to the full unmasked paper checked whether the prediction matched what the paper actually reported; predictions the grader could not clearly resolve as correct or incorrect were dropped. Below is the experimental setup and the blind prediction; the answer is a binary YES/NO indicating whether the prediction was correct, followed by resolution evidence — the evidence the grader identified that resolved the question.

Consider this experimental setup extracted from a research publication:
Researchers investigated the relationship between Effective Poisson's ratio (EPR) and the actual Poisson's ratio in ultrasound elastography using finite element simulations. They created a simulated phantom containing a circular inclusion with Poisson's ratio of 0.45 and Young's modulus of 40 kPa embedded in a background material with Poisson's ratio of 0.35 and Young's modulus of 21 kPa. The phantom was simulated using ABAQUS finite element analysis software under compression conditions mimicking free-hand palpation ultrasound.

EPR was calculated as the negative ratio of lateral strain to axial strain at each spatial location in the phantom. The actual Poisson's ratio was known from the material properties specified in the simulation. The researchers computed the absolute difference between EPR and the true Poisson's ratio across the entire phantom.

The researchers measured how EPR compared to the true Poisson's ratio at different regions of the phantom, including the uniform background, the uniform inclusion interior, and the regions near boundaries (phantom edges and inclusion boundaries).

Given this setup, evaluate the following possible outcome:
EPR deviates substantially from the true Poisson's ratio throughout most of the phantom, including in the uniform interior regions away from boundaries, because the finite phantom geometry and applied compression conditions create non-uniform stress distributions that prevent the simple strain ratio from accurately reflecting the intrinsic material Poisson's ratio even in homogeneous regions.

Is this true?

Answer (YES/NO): NO